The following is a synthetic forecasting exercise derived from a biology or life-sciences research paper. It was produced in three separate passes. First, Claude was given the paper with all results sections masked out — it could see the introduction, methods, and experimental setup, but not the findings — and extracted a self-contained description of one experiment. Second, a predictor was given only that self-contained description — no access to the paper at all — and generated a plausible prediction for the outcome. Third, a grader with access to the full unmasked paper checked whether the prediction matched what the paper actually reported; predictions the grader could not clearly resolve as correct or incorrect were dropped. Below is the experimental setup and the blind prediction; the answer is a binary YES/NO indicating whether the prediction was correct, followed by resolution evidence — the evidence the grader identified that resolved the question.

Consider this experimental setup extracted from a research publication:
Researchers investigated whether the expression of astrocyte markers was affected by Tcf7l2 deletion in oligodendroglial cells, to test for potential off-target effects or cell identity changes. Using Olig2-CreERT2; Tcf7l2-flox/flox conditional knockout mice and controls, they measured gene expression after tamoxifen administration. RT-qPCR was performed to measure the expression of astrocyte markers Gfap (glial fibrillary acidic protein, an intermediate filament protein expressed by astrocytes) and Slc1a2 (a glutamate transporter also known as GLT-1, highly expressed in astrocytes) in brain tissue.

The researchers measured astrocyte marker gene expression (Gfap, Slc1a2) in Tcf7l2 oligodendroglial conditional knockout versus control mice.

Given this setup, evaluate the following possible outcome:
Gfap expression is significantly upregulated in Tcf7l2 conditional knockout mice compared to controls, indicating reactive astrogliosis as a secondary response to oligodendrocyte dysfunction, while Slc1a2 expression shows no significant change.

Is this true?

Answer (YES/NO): NO